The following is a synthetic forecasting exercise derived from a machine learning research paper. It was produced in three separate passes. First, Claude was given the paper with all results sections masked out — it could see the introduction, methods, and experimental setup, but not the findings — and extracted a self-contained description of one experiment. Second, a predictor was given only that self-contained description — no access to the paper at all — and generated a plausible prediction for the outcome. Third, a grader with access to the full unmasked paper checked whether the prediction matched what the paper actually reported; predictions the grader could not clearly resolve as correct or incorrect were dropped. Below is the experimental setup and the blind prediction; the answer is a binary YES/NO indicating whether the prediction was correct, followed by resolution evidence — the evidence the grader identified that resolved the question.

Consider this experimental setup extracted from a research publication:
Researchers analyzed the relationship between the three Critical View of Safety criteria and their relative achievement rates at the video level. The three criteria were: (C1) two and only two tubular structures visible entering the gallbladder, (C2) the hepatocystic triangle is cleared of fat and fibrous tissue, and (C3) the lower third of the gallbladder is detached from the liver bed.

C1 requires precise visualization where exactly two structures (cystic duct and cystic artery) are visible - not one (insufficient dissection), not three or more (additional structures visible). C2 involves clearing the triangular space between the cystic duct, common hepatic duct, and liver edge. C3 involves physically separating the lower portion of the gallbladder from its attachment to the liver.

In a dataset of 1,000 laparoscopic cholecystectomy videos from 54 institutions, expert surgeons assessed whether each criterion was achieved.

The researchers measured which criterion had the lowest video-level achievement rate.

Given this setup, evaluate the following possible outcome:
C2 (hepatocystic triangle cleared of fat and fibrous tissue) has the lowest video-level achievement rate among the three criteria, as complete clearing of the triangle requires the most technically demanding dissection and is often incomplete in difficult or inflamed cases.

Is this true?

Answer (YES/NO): NO